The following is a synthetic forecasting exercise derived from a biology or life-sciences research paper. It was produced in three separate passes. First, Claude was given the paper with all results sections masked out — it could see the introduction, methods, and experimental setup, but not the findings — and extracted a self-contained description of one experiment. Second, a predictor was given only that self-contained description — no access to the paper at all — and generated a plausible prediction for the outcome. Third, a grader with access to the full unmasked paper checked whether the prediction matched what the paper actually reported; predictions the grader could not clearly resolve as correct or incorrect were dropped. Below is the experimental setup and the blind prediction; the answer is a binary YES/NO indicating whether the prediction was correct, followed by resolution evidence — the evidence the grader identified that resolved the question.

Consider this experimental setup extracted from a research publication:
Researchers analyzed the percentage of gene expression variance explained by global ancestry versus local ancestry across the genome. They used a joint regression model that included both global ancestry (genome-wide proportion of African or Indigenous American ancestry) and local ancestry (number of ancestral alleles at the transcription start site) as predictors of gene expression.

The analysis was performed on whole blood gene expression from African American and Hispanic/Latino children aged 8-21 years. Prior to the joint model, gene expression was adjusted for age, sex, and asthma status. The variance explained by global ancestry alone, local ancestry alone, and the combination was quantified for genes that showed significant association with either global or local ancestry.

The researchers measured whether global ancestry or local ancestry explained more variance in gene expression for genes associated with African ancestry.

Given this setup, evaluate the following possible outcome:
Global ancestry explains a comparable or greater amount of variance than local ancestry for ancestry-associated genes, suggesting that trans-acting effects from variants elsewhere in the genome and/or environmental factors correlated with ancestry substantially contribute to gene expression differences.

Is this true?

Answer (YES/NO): NO